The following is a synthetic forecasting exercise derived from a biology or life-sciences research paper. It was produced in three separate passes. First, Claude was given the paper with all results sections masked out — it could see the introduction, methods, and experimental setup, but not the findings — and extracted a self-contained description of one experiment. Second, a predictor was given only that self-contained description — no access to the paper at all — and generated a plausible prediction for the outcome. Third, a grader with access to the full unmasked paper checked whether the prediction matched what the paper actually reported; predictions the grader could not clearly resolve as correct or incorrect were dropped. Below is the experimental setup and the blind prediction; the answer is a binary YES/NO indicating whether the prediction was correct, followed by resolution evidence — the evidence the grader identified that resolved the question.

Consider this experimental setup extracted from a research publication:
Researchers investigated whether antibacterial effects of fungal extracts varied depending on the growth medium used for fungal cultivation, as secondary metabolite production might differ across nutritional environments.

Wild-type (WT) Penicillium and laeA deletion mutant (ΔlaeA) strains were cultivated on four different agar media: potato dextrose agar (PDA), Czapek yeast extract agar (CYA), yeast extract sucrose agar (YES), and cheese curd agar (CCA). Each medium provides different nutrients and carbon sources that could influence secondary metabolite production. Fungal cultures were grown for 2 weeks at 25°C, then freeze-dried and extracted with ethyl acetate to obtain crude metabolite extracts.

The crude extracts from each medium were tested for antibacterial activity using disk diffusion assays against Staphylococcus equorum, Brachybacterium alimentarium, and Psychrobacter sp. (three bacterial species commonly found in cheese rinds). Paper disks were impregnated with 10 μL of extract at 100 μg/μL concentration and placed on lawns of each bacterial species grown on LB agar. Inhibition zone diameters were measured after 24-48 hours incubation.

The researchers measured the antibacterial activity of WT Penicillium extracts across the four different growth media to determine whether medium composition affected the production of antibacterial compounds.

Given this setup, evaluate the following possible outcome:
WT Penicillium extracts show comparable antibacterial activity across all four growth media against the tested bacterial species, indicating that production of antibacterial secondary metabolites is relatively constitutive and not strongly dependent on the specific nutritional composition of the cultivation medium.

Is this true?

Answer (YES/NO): NO